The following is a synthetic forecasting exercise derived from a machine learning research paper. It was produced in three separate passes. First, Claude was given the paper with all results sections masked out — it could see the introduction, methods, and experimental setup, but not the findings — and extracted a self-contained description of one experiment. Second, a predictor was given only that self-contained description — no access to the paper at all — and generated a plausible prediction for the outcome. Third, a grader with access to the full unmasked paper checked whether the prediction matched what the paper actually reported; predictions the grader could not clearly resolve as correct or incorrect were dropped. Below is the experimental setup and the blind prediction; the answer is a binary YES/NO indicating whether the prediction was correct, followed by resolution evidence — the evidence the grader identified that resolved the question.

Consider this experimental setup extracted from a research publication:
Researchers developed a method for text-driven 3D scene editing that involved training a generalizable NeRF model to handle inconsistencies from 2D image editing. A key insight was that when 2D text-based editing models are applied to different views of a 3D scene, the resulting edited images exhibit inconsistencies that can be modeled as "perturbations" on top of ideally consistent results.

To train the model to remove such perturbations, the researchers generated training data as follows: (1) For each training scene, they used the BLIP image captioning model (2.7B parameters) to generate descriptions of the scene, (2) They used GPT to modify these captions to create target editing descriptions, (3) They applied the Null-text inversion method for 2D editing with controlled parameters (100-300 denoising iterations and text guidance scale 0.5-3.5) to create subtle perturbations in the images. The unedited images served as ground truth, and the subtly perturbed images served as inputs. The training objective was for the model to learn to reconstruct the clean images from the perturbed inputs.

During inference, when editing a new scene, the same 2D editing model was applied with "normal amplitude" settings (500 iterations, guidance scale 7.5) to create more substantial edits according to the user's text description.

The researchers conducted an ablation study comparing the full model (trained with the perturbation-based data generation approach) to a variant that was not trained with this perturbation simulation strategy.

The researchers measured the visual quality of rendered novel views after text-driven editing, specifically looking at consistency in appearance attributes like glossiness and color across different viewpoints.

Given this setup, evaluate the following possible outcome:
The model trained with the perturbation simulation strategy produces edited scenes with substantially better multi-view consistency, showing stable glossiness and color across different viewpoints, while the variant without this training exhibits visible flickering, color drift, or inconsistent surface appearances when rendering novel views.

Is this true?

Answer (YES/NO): YES